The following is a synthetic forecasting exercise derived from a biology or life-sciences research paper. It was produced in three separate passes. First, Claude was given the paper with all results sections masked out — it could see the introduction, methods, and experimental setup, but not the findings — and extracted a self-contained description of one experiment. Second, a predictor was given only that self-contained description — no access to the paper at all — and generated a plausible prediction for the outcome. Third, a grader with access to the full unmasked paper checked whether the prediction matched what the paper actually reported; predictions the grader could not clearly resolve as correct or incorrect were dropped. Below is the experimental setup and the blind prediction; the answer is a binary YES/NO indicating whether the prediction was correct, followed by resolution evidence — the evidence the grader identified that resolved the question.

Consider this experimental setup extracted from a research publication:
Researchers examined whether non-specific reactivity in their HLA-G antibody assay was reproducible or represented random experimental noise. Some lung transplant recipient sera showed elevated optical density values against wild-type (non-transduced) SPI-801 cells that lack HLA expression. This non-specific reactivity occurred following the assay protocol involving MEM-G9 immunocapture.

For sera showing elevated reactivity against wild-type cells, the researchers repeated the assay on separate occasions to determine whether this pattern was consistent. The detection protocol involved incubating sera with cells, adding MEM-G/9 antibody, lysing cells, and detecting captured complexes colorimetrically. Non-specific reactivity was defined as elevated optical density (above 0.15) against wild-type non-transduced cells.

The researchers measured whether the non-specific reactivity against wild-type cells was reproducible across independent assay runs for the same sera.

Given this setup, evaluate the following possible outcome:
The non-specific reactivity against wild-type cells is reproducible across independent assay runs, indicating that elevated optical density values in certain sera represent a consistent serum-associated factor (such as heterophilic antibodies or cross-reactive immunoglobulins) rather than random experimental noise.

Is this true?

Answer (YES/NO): YES